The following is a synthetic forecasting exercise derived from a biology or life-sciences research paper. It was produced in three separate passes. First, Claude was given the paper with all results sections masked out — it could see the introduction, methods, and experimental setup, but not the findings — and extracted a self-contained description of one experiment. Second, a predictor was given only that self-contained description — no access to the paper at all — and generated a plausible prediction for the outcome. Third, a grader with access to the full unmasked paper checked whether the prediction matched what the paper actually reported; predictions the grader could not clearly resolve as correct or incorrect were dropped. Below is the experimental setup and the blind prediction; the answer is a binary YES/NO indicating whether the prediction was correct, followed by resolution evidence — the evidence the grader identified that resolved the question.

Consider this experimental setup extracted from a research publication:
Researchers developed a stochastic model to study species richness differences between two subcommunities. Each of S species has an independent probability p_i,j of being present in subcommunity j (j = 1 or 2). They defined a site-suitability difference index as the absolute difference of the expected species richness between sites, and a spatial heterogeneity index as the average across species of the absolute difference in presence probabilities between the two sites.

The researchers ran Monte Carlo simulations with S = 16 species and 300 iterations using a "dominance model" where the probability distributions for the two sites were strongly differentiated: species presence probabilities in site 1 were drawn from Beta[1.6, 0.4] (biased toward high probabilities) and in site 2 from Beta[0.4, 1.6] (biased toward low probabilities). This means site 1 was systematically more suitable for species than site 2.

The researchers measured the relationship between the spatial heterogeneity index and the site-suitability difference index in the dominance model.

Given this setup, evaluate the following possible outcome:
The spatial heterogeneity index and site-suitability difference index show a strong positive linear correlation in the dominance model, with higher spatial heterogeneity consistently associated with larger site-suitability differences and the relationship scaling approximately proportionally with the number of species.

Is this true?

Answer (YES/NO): NO